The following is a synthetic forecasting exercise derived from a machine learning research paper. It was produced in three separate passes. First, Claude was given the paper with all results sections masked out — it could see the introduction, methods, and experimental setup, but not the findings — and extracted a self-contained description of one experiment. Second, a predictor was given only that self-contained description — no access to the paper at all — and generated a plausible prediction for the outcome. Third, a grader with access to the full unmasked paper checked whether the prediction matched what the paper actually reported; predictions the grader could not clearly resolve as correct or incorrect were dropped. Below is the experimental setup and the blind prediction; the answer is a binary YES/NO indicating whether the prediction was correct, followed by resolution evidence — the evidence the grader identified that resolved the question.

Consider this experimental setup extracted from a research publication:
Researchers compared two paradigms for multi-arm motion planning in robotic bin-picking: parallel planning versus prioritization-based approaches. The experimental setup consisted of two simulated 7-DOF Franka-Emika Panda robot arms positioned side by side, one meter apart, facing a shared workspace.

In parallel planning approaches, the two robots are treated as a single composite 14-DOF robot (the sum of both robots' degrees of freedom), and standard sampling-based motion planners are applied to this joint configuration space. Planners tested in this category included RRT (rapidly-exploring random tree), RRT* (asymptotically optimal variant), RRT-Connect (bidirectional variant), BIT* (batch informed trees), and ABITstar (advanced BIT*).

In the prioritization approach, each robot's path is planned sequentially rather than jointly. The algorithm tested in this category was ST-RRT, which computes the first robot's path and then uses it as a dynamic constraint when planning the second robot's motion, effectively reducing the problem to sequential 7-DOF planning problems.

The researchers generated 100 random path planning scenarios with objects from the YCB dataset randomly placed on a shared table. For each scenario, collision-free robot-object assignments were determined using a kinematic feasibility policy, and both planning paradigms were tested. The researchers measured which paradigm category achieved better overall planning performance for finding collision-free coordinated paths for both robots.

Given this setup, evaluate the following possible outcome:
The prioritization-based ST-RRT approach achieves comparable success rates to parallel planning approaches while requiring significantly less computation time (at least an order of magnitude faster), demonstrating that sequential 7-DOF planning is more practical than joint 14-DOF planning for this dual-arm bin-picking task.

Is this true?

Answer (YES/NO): NO